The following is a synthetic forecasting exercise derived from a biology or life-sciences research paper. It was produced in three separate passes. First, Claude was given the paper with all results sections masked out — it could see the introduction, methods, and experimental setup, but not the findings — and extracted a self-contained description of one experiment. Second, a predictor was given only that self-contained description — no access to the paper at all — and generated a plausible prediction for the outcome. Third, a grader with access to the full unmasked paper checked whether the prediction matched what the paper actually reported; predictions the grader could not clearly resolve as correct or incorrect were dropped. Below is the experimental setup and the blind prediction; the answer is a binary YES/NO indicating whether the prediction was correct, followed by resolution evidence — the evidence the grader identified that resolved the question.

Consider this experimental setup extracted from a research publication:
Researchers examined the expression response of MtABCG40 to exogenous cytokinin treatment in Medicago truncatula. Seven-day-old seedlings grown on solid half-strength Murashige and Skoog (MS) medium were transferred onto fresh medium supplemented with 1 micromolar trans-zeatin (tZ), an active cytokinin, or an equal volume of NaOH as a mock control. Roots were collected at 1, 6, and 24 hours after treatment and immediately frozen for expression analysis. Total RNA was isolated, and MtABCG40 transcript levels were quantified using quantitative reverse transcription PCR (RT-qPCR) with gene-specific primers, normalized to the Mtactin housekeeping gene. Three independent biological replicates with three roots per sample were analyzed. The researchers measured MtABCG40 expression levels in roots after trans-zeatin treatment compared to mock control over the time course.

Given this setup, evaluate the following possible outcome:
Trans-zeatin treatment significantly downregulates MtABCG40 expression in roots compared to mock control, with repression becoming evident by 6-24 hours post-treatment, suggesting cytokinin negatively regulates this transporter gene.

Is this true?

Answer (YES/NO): NO